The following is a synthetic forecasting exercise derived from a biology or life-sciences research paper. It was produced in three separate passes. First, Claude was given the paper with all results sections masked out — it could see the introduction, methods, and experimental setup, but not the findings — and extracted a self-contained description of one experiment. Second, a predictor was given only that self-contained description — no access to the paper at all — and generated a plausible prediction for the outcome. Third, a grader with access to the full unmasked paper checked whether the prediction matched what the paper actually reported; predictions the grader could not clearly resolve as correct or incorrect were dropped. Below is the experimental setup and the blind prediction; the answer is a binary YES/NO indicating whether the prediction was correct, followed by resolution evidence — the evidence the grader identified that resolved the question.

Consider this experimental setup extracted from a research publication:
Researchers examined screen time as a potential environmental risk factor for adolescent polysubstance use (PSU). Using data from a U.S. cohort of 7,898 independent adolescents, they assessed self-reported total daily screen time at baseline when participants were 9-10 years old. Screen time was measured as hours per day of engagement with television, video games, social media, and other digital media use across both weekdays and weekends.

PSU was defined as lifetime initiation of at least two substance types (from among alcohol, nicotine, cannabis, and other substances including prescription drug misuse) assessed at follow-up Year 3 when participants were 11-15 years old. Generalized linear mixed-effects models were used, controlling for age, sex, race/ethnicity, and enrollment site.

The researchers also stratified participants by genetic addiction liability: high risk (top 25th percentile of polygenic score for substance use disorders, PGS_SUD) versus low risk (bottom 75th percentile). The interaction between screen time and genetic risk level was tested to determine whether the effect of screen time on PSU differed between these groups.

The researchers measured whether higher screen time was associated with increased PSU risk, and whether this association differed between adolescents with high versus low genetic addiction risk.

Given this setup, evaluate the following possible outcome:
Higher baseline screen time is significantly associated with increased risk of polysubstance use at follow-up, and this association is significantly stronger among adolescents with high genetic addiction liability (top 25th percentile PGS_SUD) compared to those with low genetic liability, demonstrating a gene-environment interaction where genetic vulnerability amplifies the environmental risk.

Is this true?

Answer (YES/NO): NO